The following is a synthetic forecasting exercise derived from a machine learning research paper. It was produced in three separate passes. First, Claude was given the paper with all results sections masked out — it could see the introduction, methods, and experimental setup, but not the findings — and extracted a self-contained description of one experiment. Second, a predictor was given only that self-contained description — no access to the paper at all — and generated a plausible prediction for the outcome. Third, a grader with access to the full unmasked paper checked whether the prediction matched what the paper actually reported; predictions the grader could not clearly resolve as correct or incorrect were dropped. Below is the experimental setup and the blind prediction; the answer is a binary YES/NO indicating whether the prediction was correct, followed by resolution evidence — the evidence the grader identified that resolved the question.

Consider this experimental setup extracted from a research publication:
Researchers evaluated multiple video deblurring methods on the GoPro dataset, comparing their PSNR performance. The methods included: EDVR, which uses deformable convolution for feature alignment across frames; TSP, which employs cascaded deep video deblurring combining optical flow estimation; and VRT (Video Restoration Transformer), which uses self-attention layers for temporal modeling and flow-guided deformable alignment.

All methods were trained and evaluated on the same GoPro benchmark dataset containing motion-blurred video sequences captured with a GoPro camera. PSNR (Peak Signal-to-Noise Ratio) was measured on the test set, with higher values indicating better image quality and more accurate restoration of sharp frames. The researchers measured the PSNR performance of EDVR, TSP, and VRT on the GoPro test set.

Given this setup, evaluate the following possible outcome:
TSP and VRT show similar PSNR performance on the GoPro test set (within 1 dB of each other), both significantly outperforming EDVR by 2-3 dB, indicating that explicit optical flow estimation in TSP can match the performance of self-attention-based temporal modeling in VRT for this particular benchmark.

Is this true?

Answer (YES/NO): NO